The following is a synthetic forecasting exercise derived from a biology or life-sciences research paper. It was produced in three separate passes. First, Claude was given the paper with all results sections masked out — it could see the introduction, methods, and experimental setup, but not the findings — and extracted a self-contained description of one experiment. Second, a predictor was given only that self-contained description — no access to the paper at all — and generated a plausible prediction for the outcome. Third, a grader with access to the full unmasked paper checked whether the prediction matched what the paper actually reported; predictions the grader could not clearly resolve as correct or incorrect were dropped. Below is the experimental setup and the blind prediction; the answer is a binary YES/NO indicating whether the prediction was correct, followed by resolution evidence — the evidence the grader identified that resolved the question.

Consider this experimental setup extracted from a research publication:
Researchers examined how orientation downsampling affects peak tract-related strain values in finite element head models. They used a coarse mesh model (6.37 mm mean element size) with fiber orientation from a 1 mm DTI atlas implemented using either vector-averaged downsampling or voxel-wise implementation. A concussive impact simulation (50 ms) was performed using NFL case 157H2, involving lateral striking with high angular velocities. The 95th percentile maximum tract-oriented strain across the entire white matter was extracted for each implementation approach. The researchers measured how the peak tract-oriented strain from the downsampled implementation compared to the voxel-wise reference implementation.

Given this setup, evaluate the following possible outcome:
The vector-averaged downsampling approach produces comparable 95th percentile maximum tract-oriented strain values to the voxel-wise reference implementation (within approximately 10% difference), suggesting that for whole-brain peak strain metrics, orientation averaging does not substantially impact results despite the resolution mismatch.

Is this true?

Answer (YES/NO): YES